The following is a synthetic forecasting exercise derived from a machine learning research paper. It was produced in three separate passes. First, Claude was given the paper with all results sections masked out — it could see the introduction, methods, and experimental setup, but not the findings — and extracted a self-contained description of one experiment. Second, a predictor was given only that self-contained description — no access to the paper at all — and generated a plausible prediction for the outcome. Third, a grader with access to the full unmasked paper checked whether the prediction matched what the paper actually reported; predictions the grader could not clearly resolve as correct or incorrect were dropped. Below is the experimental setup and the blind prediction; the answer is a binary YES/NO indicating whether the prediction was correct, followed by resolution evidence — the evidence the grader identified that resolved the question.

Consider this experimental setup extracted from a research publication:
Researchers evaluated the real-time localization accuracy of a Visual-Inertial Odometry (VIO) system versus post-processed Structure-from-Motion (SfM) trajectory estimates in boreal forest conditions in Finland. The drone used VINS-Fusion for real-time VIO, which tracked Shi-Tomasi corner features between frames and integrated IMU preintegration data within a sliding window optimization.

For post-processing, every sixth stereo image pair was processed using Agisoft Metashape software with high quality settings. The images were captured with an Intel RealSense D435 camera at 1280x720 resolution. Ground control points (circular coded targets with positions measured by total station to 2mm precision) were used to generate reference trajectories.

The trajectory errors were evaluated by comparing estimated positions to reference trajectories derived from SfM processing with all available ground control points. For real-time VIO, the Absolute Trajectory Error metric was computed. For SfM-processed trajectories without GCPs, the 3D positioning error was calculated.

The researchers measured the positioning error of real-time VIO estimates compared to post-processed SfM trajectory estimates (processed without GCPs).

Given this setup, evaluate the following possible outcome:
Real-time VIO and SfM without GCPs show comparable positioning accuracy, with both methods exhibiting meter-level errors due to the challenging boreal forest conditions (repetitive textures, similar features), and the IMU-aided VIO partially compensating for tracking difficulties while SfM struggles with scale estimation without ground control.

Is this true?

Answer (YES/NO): NO